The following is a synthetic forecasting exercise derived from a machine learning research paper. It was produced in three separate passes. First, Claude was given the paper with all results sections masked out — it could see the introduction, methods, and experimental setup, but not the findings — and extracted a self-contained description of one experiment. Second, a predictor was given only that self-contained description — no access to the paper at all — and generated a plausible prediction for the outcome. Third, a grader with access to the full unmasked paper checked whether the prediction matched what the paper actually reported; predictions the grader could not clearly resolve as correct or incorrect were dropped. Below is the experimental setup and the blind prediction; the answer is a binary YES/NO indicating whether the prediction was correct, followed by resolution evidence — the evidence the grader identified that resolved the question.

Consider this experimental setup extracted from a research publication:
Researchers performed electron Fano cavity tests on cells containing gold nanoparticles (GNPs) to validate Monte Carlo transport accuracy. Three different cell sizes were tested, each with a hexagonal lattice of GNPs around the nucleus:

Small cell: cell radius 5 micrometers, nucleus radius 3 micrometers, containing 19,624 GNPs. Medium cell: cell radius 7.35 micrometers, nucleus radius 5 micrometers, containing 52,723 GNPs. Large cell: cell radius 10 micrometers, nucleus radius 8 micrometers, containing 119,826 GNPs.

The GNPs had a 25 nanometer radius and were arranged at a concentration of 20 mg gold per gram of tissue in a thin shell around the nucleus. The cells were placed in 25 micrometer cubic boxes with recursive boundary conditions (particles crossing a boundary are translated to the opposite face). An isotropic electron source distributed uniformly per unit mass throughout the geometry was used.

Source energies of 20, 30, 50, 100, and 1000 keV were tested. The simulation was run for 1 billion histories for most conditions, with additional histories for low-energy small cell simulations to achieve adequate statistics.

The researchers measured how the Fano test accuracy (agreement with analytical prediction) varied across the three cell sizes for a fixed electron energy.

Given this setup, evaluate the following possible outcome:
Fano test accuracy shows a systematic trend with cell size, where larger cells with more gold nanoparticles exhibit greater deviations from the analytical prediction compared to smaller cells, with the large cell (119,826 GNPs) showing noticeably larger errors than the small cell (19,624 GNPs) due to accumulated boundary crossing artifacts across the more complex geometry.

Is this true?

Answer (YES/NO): NO